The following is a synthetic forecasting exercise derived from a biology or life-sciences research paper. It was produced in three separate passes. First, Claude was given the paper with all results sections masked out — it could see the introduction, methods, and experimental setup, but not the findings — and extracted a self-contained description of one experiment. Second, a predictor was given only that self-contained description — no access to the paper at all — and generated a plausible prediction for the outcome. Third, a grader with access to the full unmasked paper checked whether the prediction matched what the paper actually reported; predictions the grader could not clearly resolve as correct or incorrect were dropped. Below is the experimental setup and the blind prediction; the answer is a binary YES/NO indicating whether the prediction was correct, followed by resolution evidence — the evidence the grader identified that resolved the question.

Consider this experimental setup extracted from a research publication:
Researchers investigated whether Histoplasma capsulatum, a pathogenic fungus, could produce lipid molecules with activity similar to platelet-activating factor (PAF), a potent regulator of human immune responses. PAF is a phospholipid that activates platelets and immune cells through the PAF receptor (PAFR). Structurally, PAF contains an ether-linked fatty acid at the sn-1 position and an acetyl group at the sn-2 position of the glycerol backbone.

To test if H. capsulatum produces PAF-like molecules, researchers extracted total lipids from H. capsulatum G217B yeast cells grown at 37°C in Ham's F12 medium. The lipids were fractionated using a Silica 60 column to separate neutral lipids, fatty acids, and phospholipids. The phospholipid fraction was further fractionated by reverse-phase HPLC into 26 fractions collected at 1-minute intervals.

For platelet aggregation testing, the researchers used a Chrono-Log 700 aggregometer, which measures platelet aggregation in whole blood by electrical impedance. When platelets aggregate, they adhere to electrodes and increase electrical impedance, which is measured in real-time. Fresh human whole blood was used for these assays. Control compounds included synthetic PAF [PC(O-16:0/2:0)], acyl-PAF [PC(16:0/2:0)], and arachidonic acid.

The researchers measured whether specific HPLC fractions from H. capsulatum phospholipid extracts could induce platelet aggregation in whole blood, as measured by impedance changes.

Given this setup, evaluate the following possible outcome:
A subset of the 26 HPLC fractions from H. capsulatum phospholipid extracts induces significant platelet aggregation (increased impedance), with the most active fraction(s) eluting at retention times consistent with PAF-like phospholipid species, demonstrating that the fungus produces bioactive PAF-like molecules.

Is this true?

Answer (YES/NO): YES